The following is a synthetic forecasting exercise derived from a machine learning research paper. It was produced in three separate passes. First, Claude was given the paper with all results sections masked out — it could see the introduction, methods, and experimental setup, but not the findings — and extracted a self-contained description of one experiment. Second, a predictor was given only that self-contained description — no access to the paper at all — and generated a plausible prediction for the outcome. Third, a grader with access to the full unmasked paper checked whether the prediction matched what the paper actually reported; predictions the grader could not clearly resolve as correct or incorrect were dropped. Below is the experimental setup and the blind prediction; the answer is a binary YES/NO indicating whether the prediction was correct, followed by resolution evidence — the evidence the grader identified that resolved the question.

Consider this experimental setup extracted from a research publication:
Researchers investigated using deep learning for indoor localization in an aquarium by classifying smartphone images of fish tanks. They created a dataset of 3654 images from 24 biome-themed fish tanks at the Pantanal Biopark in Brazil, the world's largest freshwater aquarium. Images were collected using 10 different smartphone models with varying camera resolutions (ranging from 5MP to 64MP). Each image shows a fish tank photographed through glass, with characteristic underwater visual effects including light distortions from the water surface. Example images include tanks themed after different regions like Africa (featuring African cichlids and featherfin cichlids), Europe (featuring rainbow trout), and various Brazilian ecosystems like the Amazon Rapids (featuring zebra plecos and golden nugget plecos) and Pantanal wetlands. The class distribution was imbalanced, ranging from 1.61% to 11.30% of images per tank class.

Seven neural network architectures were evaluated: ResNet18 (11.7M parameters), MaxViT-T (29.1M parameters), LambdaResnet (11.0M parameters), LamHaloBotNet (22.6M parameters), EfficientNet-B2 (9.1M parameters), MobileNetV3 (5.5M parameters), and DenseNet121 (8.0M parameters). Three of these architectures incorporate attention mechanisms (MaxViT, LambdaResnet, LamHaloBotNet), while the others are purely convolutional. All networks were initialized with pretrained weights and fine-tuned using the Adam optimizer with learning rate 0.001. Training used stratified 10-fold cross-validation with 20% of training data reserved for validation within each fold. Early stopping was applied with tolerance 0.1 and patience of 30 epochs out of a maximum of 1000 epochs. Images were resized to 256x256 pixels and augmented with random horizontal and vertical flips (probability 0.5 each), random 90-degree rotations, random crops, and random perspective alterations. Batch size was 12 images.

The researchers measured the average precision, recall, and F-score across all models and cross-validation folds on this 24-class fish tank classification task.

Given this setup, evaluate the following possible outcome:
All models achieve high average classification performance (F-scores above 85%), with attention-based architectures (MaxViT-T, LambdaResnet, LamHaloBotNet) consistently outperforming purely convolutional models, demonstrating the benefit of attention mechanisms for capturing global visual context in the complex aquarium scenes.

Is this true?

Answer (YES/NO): NO